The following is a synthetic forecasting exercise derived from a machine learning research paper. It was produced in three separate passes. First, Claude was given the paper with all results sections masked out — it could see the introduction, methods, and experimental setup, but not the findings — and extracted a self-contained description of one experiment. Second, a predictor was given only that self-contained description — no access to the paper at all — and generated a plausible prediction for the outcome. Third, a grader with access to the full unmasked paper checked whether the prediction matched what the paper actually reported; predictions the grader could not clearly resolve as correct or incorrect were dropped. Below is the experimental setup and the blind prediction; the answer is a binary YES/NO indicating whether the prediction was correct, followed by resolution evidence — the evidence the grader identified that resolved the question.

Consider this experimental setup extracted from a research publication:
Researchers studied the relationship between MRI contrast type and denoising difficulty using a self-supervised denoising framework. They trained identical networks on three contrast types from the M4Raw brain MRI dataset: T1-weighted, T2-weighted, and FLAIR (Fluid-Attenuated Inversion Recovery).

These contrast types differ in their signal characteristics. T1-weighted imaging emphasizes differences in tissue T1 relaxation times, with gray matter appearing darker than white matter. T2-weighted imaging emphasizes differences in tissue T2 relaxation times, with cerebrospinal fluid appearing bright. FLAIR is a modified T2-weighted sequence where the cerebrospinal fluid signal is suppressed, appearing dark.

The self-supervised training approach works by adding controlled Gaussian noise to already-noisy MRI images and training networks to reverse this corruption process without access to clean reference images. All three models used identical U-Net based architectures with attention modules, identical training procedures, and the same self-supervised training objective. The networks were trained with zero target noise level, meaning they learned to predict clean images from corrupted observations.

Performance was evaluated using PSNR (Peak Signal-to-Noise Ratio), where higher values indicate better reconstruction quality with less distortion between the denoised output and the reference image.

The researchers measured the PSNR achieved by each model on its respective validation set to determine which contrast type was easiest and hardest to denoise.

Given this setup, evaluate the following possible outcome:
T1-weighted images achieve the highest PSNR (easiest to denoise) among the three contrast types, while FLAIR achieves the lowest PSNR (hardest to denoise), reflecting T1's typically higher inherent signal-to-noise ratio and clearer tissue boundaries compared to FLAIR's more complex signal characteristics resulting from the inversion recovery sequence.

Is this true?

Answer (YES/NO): YES